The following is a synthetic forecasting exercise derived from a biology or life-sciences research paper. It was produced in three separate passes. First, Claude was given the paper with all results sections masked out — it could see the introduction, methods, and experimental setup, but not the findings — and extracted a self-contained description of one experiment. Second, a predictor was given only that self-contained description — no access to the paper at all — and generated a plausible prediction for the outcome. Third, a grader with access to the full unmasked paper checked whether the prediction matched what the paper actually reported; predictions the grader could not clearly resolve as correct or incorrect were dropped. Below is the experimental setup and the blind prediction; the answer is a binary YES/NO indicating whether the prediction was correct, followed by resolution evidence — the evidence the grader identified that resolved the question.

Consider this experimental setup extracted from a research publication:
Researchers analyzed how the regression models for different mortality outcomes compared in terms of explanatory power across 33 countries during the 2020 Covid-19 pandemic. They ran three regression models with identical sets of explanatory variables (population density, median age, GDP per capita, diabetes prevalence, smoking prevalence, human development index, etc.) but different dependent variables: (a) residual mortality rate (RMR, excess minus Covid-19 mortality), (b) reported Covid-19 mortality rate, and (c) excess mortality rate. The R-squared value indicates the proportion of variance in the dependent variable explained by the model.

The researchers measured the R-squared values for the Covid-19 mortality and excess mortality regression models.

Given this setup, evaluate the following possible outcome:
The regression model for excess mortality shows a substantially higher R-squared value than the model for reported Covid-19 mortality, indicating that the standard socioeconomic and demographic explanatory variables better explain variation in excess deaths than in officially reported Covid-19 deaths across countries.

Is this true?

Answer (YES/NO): NO